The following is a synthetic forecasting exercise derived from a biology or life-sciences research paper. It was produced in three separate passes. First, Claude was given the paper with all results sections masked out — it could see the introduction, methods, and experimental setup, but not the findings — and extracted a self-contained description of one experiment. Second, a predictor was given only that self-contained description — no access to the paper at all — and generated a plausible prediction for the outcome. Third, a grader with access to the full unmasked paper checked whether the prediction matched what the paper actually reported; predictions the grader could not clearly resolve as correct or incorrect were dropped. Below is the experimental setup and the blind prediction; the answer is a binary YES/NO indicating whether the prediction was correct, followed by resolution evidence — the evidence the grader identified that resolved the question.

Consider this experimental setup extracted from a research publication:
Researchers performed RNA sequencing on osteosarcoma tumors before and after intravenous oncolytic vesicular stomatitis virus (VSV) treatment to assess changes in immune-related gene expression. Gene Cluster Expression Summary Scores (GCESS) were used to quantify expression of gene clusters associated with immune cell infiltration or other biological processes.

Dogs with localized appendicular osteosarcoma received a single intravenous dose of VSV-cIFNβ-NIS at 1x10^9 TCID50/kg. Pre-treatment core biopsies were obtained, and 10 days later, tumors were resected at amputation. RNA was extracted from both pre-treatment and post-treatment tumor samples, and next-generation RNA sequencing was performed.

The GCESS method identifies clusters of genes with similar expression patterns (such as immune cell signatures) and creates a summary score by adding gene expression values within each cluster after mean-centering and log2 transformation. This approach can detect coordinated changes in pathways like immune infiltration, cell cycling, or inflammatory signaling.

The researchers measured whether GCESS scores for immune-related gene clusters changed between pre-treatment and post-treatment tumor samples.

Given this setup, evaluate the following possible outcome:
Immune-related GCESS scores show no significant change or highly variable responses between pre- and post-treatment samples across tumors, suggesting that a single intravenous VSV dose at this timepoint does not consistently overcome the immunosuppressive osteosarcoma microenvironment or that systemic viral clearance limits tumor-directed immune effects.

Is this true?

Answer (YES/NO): YES